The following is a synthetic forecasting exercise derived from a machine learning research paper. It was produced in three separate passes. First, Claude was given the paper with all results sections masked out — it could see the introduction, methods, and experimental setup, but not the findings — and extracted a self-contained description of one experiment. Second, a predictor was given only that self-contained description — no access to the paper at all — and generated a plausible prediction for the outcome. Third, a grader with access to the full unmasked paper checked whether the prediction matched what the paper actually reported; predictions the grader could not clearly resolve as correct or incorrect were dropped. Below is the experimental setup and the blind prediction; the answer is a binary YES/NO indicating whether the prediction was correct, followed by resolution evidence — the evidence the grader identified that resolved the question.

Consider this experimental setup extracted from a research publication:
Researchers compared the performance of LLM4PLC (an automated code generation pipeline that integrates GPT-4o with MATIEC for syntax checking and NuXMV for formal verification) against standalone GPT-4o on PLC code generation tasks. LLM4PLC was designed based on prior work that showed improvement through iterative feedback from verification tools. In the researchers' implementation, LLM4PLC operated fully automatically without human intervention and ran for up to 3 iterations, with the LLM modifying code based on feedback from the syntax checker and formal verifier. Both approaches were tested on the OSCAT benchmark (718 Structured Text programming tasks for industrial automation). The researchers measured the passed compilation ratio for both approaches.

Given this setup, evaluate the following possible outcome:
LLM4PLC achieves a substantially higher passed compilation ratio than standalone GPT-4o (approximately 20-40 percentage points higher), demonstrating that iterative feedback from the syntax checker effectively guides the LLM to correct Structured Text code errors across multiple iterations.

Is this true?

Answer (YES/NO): NO